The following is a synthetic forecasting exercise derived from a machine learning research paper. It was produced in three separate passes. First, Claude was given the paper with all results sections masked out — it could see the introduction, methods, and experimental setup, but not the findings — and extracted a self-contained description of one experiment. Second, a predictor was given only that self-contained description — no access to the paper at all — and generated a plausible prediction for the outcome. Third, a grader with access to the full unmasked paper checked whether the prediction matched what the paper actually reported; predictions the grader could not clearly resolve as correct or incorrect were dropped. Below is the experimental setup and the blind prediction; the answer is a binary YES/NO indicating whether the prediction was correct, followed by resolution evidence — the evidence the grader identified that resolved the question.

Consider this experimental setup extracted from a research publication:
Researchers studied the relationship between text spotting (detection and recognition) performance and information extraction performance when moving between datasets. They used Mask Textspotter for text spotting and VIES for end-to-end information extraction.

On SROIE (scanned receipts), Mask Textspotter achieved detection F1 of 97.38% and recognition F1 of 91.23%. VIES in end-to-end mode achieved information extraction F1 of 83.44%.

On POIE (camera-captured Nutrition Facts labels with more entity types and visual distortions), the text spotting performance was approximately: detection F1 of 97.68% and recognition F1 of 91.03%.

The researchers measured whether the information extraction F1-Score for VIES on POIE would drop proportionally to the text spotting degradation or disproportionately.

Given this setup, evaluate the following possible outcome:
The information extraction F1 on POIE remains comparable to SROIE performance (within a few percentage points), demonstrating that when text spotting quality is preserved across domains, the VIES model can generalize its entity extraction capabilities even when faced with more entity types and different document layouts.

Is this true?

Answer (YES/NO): NO